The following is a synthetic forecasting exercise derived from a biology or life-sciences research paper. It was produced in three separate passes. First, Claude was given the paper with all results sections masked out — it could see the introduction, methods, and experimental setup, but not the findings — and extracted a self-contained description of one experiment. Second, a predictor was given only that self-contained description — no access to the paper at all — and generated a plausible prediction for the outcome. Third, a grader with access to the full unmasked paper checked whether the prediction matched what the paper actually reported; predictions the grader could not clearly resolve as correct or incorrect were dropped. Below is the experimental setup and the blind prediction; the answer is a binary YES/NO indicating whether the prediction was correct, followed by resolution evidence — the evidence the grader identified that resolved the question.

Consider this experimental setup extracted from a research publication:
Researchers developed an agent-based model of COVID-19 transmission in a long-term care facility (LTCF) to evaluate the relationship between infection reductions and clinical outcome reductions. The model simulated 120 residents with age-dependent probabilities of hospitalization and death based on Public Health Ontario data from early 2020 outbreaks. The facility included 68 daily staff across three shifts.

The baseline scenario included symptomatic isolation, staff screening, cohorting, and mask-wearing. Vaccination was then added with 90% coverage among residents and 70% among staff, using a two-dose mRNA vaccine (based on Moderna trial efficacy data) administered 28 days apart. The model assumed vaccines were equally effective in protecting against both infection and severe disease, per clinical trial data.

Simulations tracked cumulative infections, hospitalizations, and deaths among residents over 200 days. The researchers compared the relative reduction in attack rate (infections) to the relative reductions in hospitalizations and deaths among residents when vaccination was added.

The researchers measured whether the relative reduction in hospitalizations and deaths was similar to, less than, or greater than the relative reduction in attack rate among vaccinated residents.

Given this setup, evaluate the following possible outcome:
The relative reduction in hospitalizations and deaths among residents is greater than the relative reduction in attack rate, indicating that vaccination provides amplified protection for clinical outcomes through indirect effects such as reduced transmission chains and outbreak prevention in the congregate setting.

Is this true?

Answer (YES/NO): YES